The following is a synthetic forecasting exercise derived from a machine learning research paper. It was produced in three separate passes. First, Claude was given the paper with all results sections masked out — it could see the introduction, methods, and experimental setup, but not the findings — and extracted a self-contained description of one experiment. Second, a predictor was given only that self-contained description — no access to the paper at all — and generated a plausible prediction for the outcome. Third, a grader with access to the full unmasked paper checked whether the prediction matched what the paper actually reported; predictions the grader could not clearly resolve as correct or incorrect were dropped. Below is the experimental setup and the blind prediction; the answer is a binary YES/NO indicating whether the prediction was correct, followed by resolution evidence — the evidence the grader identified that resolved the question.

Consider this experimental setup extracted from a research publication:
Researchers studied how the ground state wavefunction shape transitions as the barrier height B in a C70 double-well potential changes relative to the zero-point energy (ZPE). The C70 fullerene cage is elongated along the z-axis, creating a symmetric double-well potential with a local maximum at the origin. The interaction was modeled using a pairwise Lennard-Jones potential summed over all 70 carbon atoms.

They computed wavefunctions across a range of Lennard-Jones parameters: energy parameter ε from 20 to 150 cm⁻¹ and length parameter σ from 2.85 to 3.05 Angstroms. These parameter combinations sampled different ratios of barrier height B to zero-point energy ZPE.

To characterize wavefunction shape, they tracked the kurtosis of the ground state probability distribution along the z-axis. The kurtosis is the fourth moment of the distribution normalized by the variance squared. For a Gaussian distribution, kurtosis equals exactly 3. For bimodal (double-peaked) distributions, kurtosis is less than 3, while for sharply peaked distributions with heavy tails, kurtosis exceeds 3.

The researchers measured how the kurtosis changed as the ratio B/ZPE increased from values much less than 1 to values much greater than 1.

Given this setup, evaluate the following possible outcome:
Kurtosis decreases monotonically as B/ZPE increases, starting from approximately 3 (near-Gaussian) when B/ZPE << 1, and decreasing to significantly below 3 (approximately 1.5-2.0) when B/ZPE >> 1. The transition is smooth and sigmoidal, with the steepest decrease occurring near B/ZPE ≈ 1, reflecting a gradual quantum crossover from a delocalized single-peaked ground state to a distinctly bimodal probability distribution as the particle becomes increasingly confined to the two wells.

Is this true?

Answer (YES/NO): NO